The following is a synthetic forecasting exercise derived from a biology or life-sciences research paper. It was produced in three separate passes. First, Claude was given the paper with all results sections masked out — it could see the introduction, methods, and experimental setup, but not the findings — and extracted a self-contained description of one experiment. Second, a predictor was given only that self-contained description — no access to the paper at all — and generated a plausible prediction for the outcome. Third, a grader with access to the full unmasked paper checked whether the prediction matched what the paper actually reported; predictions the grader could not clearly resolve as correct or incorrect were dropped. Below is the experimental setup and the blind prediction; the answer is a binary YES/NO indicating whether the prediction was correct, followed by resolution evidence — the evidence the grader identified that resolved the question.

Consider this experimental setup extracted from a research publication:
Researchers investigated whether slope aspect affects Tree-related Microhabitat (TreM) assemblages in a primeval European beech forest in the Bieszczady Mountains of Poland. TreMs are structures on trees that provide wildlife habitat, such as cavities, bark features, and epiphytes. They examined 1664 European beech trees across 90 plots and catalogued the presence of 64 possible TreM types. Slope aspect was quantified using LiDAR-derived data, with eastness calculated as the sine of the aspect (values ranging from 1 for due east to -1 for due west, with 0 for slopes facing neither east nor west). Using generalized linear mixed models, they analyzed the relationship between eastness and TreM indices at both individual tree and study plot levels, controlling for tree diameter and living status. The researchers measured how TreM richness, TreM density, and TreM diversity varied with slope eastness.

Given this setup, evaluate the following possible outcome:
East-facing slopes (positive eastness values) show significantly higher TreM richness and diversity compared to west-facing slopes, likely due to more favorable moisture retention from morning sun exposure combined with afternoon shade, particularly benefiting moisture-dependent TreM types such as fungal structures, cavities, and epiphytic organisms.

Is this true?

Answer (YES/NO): NO